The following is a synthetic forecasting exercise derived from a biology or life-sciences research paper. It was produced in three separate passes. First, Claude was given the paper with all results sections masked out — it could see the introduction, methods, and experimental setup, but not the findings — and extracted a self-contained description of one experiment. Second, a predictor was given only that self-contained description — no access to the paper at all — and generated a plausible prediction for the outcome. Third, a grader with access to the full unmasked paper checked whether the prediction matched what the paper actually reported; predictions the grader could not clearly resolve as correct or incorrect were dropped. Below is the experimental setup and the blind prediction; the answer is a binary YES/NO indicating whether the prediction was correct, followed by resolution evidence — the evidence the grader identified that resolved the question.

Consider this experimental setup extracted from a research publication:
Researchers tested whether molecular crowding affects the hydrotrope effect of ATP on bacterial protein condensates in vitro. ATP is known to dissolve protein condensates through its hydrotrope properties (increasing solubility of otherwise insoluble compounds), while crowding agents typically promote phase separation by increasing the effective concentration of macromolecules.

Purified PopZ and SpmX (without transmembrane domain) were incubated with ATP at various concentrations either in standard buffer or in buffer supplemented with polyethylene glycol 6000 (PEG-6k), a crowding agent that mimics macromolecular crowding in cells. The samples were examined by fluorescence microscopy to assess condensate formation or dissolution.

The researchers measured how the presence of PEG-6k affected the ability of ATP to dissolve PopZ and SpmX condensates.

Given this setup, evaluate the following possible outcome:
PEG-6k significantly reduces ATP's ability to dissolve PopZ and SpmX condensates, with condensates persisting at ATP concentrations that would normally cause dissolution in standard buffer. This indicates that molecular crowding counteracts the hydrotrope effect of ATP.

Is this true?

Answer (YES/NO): YES